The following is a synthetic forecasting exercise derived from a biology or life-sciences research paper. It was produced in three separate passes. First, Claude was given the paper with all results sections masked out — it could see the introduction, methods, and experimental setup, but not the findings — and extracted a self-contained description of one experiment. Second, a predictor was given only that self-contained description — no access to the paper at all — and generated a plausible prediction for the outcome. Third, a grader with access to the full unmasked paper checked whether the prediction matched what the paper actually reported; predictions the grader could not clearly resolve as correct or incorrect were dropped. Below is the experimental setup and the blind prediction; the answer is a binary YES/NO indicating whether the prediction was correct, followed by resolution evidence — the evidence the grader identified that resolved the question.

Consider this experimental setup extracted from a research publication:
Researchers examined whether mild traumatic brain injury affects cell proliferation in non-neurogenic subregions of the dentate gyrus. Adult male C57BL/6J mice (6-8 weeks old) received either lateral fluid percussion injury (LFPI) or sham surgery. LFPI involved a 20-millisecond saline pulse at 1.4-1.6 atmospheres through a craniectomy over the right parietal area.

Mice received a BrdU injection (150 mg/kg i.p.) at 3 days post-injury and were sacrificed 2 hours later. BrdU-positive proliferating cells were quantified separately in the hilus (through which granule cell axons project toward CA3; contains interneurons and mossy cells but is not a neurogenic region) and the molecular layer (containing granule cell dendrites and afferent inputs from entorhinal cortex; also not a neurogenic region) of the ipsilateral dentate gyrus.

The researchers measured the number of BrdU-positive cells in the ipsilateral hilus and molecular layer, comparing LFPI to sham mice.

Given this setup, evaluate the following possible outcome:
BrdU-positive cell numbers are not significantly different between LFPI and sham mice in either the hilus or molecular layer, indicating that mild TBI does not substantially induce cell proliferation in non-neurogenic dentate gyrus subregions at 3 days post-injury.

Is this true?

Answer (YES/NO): NO